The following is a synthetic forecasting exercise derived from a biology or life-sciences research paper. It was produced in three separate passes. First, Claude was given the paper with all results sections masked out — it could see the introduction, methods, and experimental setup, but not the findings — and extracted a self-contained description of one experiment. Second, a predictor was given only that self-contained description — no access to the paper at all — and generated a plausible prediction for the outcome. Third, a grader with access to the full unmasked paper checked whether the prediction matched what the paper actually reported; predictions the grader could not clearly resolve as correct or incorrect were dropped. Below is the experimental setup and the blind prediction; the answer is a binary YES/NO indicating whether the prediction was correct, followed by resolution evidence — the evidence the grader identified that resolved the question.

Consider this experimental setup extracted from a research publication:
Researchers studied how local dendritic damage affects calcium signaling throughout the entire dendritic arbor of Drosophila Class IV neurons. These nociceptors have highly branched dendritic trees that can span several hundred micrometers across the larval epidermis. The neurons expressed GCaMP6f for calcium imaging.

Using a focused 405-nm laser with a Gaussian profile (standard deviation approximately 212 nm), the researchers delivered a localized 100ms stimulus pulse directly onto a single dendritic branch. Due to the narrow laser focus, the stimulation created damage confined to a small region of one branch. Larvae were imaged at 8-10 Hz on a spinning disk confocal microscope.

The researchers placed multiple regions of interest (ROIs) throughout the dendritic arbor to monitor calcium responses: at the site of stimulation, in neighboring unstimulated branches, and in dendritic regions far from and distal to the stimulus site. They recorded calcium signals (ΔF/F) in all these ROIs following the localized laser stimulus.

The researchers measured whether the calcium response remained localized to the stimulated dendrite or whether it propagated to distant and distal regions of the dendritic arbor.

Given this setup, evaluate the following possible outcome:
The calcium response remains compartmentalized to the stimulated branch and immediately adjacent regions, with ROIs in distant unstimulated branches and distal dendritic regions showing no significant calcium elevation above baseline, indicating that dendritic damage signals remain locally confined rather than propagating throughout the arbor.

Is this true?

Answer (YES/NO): NO